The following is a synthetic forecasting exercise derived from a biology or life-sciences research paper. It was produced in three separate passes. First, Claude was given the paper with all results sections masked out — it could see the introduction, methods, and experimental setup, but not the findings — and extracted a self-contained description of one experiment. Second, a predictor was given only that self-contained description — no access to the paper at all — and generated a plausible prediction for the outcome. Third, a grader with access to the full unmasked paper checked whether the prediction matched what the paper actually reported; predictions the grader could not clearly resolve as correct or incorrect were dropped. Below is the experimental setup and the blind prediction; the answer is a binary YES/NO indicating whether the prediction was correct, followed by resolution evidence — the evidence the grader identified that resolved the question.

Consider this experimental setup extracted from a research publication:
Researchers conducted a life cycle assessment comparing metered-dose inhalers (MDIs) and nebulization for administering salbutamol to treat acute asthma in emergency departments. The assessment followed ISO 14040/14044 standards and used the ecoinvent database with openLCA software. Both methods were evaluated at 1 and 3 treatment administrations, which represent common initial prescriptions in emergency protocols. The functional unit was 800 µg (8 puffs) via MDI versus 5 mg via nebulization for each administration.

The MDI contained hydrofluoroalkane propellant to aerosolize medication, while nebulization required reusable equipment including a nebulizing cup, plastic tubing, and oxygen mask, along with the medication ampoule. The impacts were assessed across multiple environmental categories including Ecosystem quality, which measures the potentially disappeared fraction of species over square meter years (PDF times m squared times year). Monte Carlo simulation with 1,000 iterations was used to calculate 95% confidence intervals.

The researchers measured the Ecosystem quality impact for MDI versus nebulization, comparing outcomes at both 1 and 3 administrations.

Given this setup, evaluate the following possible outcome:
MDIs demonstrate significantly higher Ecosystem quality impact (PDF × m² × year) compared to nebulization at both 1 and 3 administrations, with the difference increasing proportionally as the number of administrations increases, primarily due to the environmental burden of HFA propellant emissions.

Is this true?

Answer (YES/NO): NO